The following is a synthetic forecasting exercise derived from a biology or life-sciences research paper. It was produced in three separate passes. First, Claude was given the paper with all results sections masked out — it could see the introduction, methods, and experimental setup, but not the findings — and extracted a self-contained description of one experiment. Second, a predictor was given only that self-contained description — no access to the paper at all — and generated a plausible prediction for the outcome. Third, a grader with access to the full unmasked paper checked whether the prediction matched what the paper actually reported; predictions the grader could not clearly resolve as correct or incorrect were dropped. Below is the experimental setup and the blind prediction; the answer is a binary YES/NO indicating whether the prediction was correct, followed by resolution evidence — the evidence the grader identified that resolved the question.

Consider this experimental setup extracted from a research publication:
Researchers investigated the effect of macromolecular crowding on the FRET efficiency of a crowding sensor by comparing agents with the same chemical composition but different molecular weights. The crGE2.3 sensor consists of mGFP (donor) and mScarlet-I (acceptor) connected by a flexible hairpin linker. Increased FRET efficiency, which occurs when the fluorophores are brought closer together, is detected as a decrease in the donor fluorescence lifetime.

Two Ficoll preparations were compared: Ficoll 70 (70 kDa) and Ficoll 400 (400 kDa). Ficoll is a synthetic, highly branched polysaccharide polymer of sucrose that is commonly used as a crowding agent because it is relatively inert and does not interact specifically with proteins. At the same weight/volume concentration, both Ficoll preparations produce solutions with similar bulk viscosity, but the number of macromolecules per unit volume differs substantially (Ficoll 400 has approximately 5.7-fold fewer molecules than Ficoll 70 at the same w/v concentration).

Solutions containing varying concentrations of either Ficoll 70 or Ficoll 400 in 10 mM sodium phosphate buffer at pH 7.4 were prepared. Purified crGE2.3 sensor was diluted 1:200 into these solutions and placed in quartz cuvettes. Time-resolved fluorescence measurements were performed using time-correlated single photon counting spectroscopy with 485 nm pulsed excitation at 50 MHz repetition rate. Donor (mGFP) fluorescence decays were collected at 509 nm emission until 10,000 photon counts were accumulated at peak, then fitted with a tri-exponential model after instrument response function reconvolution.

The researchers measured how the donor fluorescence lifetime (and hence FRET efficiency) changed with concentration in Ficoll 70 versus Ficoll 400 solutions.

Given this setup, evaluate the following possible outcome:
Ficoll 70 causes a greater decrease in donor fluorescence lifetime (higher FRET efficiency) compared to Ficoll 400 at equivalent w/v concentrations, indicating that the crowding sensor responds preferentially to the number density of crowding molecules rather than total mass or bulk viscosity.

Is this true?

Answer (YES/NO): YES